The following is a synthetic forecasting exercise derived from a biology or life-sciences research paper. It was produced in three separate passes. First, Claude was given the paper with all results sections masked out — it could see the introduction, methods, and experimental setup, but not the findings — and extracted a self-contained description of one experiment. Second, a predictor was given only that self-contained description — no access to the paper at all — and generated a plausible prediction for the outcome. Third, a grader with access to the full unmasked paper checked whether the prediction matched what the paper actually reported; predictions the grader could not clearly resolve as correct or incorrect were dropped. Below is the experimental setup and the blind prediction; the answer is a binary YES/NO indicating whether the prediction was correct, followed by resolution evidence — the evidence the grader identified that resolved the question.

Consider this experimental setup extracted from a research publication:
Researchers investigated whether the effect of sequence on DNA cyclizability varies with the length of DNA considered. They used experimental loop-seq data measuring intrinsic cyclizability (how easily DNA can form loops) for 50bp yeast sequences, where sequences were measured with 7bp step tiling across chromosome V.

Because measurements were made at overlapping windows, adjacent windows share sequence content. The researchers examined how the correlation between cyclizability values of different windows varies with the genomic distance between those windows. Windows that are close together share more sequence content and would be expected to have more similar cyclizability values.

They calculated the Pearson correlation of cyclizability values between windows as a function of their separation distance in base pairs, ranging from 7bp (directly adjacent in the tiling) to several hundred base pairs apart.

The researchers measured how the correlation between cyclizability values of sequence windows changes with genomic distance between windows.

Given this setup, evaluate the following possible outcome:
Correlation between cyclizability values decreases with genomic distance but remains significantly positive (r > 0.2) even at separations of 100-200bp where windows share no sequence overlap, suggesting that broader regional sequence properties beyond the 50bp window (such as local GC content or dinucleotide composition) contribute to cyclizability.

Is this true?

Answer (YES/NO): NO